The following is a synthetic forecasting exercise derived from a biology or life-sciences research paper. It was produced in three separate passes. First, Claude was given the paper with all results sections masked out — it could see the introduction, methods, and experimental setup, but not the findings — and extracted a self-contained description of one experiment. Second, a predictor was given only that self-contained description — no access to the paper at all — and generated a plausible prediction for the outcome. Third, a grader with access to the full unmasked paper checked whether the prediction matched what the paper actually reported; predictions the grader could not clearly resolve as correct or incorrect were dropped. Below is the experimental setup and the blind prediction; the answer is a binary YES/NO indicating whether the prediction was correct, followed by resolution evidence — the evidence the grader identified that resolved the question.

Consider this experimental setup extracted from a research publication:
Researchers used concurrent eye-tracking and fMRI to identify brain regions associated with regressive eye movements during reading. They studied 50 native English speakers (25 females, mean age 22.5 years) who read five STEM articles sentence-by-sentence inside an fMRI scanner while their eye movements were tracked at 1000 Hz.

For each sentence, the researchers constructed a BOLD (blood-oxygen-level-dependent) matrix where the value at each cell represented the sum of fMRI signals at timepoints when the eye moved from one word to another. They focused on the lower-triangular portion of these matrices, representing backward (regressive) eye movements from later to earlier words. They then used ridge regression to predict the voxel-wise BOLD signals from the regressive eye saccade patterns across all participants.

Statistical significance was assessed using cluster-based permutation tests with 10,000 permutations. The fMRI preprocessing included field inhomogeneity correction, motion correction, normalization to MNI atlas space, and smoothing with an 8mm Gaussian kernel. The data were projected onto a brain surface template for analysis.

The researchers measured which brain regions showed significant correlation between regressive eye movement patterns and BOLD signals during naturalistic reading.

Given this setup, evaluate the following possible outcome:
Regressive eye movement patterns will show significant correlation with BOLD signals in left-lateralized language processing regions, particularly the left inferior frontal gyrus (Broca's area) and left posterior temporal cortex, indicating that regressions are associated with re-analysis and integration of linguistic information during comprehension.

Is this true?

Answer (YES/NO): YES